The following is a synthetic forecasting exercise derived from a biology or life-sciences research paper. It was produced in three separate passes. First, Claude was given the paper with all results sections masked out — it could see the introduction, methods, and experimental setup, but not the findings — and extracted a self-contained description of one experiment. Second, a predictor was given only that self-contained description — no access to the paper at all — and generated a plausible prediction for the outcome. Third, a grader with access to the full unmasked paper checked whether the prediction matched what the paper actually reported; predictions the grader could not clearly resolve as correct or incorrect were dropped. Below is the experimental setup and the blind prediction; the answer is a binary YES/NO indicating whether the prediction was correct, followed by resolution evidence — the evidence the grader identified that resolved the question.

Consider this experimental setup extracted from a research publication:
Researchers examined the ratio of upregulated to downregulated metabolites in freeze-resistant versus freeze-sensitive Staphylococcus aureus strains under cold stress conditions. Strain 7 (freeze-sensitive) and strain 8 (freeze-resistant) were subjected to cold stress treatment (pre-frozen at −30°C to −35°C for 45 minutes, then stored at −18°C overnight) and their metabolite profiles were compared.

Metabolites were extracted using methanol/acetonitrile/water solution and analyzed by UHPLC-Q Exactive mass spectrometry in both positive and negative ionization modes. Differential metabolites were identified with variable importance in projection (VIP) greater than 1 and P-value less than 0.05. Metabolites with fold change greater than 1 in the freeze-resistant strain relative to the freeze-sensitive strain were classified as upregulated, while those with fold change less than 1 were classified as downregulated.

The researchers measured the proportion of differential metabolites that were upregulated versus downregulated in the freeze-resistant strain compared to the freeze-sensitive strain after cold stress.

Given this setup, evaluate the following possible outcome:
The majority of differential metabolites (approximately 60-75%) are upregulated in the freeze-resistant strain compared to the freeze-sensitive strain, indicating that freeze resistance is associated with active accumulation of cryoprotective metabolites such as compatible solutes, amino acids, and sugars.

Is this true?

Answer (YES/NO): NO